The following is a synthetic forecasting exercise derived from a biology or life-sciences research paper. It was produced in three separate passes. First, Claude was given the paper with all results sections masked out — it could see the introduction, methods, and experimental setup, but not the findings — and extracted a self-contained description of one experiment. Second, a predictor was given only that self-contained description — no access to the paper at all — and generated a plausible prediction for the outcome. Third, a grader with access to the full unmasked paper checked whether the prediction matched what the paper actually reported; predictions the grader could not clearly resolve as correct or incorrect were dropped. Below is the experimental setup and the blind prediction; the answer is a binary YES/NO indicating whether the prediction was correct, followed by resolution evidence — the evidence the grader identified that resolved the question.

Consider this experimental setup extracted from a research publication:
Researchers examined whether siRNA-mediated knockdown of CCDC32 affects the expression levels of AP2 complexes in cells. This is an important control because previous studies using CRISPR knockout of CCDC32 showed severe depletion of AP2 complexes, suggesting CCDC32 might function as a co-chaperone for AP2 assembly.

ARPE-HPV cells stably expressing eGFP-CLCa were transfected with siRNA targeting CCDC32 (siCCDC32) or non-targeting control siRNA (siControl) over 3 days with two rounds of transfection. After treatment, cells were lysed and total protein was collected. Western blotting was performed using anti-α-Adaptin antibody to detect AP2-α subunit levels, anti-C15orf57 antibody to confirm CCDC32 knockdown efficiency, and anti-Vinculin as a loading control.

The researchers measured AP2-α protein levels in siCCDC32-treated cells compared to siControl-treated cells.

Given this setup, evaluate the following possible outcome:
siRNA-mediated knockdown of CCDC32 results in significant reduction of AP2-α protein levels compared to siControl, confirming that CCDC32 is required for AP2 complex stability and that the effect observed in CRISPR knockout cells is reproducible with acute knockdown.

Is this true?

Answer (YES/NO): NO